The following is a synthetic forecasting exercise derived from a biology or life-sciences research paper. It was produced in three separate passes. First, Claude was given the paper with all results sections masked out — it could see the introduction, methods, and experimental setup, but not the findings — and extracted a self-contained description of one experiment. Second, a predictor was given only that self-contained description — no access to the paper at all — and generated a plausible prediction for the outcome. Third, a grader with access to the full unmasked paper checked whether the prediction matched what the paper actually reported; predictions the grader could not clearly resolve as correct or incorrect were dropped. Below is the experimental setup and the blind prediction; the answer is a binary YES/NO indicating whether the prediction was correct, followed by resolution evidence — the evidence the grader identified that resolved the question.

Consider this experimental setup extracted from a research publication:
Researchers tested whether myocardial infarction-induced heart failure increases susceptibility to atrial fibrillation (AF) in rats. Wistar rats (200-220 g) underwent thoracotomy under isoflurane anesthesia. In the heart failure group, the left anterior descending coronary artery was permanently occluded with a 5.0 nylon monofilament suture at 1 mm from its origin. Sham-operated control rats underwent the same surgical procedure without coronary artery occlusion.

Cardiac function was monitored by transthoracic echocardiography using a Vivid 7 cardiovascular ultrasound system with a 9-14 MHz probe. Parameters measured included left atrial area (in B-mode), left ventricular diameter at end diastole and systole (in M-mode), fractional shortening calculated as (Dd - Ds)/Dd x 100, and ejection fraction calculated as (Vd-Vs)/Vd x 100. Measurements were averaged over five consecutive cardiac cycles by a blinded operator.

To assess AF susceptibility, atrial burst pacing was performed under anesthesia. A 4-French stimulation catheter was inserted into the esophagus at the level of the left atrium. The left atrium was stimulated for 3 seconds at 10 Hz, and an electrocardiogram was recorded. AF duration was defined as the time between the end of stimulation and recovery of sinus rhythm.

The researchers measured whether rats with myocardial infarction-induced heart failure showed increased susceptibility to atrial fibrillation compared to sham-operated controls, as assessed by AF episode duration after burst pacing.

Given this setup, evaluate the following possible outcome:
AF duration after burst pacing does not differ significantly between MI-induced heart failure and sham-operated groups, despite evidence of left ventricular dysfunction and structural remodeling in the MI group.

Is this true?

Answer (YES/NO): NO